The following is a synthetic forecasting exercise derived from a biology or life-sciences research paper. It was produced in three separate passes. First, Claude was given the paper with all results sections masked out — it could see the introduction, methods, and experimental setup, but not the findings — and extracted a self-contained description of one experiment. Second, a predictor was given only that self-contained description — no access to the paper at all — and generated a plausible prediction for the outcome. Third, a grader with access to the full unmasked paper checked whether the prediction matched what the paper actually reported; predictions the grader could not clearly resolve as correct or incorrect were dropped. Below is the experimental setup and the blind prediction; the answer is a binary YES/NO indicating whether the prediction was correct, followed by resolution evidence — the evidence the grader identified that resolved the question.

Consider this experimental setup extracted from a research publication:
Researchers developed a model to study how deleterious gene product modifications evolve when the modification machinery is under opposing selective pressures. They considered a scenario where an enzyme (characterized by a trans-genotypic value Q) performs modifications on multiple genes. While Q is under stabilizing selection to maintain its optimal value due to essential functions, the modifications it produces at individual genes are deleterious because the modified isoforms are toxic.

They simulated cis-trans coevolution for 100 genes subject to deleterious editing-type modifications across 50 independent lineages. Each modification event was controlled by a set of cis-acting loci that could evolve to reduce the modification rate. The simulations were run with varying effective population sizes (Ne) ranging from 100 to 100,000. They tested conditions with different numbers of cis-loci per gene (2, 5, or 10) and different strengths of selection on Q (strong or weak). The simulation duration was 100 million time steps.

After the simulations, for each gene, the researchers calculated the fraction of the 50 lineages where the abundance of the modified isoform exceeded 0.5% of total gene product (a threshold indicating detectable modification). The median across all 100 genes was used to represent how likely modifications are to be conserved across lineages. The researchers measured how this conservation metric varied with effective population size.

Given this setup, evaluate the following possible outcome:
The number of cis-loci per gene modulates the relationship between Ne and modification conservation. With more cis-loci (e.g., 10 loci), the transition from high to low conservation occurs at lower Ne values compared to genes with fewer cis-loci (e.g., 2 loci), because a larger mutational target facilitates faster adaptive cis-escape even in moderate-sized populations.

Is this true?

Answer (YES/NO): NO